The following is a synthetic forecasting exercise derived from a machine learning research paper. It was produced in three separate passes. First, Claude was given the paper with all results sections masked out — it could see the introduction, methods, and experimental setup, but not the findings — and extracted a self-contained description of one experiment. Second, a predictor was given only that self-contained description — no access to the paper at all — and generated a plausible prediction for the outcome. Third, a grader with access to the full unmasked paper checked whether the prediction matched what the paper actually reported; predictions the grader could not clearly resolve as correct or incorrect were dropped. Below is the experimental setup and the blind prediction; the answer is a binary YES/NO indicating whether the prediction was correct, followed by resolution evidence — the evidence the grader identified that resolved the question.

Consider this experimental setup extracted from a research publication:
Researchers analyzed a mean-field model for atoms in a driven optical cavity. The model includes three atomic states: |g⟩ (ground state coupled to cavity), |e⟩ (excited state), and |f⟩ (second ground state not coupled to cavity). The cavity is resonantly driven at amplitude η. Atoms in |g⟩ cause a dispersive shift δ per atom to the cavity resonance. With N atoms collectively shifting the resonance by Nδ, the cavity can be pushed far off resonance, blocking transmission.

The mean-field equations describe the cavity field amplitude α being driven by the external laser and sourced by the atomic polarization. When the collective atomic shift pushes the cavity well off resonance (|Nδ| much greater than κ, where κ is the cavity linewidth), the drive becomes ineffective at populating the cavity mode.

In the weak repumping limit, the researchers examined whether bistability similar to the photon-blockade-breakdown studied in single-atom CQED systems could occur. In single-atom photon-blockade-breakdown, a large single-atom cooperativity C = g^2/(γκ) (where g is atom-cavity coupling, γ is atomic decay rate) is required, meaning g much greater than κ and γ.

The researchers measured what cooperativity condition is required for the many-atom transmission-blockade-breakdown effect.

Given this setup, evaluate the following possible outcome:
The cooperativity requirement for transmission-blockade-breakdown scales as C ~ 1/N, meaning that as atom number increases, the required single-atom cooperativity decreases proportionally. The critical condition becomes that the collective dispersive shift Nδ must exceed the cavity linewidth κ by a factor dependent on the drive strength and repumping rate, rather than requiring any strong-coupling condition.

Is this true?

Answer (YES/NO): NO